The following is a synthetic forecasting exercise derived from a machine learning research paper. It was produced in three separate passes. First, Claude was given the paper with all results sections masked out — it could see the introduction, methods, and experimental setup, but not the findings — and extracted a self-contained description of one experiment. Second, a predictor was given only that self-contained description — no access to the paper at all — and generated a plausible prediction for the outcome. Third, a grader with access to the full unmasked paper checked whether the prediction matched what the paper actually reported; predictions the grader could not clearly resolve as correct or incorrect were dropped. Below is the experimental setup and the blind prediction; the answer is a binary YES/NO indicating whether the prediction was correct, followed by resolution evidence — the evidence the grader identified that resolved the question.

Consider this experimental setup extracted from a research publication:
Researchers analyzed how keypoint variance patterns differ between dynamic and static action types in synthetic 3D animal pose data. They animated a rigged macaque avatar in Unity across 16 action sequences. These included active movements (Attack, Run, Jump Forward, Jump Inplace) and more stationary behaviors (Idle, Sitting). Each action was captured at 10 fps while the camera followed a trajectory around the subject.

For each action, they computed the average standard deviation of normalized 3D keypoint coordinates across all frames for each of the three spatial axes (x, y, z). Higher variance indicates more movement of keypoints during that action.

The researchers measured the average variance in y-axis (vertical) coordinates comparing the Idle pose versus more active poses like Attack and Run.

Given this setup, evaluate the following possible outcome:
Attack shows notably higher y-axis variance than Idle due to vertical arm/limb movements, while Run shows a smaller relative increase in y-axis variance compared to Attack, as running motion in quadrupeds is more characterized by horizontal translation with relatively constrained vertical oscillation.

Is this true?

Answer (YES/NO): NO